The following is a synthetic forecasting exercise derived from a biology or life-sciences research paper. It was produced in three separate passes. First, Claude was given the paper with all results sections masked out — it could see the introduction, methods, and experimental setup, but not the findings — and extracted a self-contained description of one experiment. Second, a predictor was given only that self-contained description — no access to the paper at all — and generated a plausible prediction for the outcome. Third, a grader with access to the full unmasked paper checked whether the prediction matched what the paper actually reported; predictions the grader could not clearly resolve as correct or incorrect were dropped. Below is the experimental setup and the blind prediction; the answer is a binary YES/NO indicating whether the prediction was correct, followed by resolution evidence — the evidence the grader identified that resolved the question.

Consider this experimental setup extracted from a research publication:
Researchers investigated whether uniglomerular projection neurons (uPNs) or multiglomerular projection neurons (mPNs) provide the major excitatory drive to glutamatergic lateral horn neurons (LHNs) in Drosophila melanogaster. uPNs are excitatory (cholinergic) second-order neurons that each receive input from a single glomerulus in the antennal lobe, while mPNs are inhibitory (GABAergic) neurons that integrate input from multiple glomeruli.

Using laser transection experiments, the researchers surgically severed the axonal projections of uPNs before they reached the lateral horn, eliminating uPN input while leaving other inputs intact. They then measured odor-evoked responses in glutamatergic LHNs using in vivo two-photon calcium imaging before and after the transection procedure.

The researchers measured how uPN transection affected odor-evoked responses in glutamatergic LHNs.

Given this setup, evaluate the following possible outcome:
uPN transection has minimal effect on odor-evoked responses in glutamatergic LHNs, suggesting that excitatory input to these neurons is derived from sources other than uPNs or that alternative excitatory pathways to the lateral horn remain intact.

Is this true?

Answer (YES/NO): NO